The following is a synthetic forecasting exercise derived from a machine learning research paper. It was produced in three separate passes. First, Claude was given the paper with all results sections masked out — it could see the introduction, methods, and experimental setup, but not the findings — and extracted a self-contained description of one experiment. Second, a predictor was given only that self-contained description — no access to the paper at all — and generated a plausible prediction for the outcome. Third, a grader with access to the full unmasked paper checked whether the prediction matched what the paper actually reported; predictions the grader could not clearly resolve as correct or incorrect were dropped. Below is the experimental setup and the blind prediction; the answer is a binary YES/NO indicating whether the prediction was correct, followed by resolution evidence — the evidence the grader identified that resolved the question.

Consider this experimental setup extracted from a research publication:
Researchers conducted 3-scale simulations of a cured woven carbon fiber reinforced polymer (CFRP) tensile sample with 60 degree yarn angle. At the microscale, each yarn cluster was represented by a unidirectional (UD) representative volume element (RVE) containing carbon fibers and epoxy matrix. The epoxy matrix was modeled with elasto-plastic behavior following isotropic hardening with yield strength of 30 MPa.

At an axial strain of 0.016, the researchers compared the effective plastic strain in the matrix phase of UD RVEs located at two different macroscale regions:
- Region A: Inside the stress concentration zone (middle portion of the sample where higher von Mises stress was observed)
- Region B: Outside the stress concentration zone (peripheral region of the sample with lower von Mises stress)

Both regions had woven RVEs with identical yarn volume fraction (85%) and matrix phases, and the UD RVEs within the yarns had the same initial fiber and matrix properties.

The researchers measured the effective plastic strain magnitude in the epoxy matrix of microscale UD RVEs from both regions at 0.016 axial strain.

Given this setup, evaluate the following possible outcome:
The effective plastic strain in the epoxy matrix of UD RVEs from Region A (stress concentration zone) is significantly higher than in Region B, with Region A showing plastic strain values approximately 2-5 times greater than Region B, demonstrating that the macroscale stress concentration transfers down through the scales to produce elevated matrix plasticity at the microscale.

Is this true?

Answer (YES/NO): NO